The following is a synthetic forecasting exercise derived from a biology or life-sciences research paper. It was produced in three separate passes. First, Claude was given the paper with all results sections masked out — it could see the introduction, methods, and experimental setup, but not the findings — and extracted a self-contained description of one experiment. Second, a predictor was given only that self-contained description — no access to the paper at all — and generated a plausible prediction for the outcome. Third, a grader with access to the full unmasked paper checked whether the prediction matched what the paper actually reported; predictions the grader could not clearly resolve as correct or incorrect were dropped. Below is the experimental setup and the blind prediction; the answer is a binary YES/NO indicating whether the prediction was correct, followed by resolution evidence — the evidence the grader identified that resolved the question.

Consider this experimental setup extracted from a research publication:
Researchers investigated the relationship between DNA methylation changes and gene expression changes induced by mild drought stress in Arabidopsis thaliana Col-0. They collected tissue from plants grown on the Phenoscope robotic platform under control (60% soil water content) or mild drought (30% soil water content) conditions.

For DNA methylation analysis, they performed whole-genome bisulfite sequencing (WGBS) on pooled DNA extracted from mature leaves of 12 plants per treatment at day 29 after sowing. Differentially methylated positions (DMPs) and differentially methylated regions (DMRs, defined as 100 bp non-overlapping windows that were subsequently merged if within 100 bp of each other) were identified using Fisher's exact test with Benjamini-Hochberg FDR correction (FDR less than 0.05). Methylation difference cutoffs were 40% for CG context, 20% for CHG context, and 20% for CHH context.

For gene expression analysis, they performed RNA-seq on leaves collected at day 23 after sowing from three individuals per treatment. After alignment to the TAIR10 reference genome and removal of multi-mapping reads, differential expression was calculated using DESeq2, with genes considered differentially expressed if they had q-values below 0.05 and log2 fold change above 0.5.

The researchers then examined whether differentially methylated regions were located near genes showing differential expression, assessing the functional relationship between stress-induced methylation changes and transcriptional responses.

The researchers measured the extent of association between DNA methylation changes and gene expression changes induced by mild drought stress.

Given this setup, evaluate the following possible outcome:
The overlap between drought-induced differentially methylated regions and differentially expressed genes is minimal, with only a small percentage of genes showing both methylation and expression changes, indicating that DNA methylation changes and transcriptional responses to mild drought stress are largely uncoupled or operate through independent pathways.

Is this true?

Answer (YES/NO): YES